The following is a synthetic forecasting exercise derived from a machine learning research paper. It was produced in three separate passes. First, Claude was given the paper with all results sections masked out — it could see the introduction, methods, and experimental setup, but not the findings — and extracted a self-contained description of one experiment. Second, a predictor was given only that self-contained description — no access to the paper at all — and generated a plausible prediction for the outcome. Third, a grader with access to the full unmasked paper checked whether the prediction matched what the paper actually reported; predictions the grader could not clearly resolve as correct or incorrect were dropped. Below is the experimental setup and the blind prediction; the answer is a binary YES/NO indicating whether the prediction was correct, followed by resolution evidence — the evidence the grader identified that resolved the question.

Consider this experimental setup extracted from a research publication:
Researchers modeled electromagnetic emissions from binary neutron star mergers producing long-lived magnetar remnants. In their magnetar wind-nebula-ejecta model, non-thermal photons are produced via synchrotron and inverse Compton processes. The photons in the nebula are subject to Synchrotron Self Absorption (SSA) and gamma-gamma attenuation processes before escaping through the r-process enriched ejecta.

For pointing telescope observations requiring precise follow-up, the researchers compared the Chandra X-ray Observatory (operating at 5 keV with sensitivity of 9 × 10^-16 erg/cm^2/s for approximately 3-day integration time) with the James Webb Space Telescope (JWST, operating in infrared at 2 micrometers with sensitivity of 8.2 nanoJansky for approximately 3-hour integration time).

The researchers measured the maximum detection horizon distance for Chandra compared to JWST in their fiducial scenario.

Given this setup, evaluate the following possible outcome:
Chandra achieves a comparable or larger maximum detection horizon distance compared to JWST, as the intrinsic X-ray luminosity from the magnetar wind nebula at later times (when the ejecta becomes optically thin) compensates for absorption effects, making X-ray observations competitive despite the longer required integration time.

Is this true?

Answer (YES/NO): NO